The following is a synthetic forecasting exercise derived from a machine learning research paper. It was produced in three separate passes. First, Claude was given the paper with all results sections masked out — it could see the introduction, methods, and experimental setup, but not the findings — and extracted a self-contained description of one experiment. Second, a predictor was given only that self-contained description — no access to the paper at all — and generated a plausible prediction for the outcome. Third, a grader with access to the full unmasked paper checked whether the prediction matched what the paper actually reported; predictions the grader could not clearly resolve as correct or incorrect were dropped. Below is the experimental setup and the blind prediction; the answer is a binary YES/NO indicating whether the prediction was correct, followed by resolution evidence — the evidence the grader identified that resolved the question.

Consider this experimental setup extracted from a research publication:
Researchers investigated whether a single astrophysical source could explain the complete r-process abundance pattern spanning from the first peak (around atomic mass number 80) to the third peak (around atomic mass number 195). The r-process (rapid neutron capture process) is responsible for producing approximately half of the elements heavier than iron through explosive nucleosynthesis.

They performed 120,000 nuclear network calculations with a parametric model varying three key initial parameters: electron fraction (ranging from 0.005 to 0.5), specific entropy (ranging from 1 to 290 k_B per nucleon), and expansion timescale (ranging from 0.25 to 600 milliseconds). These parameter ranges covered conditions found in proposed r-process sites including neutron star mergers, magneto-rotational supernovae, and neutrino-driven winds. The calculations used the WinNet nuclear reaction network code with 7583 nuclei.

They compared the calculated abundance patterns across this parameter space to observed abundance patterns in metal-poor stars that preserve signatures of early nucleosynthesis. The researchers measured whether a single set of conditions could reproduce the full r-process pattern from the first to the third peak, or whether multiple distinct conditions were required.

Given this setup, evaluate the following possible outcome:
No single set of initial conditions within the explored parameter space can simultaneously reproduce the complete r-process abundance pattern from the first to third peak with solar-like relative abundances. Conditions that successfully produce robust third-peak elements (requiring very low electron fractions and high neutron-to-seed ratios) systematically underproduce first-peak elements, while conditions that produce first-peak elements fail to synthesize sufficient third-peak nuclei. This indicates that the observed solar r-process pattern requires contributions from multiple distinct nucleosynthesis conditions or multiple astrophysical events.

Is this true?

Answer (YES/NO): YES